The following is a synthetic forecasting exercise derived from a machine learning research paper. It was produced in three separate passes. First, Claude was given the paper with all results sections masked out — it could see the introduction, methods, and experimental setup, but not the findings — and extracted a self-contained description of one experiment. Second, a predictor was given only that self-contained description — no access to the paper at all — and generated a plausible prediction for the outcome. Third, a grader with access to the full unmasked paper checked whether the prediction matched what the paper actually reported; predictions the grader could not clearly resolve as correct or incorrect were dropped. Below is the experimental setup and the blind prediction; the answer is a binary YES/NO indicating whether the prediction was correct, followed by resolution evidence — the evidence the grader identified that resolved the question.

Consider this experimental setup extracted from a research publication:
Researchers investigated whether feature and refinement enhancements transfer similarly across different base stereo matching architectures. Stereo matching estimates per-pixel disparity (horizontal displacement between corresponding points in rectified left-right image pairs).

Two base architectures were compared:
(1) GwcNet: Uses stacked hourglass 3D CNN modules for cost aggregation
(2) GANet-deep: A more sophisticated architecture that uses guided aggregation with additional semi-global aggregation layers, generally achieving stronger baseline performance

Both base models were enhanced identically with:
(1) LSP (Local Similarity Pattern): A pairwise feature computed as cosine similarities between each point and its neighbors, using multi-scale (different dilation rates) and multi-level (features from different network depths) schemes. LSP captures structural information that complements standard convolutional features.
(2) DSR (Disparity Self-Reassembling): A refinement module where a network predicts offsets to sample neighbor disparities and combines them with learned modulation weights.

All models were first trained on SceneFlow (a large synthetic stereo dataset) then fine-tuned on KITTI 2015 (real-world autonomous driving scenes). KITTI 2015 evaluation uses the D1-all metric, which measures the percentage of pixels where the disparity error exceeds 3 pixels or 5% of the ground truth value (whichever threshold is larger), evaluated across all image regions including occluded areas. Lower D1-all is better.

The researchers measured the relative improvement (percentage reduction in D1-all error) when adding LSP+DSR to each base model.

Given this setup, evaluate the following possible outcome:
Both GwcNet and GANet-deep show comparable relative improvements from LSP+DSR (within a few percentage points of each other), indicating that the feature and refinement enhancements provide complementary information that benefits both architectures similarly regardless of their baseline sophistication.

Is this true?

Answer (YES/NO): NO